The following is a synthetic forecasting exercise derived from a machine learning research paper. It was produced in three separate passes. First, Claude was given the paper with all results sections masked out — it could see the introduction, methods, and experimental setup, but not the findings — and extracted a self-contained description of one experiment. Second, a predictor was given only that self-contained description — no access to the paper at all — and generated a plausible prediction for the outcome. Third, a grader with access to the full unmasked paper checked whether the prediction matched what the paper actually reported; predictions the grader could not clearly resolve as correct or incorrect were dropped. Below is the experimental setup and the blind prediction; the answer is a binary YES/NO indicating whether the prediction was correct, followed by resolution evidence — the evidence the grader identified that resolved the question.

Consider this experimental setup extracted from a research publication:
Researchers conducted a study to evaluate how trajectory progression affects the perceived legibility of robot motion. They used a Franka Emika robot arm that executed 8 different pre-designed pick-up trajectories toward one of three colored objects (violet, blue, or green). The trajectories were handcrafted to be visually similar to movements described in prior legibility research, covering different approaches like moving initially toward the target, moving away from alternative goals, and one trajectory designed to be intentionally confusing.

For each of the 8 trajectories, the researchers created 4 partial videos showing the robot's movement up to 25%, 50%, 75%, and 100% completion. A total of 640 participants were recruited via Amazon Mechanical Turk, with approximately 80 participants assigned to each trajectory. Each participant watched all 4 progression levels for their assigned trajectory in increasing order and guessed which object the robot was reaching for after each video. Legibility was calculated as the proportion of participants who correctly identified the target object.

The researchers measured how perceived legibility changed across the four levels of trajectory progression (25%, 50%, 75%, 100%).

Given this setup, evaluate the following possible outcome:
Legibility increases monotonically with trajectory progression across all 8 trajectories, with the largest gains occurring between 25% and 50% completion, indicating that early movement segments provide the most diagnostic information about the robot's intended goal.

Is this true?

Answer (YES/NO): NO